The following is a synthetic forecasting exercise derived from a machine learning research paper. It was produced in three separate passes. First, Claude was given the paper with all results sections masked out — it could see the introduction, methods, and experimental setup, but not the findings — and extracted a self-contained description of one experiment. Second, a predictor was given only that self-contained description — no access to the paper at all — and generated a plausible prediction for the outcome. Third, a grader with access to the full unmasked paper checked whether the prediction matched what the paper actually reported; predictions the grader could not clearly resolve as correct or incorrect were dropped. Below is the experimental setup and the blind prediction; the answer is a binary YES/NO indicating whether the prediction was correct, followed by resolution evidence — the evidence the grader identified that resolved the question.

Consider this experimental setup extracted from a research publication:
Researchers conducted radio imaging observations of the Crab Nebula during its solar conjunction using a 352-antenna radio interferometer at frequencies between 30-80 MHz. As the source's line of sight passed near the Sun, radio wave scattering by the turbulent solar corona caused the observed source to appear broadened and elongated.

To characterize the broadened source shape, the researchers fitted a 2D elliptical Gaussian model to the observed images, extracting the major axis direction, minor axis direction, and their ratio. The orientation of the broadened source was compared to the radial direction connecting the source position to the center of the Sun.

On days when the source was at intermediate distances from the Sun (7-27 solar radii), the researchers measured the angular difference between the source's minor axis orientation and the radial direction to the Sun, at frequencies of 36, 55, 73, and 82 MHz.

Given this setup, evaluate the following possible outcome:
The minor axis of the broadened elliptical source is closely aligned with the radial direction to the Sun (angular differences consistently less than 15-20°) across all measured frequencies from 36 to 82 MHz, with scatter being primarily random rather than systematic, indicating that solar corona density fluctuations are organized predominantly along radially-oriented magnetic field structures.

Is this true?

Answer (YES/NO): YES